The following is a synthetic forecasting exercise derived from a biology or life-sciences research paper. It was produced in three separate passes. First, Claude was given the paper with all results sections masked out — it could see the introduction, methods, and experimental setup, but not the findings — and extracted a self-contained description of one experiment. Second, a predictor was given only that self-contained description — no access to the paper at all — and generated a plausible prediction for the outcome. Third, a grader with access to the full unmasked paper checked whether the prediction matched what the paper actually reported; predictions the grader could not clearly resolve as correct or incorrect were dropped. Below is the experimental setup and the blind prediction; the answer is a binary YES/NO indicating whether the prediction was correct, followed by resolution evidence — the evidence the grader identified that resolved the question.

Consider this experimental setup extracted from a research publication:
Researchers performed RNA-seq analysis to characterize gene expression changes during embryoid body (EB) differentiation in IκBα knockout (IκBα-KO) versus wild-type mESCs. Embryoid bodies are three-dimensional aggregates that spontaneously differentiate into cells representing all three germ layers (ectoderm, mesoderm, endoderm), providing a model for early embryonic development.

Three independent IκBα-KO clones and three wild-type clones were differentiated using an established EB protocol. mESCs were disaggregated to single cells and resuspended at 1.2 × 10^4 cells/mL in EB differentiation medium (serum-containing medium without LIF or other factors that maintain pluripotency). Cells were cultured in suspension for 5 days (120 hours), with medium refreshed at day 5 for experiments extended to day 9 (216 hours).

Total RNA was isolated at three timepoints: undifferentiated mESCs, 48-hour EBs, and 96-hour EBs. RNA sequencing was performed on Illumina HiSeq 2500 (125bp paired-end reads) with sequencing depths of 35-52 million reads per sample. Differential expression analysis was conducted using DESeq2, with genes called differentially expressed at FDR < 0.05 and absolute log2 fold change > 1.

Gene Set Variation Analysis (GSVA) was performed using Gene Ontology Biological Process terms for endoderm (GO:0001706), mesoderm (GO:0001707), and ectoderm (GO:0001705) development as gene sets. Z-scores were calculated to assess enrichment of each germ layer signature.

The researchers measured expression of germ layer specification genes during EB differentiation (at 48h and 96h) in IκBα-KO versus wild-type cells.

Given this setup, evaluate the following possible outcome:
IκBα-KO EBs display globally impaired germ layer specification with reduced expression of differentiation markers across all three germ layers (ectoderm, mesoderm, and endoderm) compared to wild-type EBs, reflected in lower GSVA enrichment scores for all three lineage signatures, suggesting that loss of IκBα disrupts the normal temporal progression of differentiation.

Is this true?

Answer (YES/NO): YES